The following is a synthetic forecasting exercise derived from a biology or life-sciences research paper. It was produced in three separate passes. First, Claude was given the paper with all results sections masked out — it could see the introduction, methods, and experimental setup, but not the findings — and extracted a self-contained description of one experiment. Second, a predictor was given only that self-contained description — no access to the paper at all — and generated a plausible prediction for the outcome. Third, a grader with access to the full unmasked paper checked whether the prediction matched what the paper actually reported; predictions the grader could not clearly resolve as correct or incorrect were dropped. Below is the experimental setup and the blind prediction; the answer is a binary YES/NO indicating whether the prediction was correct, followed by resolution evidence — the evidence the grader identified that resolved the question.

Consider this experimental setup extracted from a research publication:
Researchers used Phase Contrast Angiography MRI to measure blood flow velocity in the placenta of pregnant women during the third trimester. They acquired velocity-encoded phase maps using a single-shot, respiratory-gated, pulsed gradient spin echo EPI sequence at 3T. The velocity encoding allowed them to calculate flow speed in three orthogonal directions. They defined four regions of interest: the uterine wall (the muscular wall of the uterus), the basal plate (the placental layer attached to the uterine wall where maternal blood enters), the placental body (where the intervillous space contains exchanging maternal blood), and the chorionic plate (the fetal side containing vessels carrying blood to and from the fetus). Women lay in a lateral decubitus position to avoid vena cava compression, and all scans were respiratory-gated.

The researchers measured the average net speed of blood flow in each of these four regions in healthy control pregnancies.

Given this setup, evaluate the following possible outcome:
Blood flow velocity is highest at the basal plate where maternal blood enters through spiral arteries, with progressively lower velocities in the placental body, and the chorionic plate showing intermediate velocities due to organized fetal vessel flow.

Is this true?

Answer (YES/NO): NO